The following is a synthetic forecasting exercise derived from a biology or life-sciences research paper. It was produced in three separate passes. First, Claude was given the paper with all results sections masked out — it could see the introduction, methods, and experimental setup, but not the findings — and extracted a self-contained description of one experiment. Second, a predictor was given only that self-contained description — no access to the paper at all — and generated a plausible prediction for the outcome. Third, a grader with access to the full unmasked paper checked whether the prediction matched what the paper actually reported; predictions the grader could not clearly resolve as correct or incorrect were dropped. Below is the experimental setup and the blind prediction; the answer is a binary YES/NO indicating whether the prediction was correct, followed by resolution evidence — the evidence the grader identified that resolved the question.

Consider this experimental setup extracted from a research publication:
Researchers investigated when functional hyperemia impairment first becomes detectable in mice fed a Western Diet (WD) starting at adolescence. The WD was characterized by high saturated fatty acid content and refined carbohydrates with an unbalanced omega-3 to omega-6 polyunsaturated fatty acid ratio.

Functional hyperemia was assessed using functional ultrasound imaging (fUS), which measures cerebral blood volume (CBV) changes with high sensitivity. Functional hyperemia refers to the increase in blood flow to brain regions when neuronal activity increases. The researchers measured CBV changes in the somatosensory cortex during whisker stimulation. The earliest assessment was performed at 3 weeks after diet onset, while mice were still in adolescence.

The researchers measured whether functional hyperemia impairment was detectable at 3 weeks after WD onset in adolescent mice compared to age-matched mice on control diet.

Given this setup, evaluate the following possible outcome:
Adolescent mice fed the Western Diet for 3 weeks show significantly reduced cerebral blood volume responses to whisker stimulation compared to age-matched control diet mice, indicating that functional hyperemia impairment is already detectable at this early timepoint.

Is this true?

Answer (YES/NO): YES